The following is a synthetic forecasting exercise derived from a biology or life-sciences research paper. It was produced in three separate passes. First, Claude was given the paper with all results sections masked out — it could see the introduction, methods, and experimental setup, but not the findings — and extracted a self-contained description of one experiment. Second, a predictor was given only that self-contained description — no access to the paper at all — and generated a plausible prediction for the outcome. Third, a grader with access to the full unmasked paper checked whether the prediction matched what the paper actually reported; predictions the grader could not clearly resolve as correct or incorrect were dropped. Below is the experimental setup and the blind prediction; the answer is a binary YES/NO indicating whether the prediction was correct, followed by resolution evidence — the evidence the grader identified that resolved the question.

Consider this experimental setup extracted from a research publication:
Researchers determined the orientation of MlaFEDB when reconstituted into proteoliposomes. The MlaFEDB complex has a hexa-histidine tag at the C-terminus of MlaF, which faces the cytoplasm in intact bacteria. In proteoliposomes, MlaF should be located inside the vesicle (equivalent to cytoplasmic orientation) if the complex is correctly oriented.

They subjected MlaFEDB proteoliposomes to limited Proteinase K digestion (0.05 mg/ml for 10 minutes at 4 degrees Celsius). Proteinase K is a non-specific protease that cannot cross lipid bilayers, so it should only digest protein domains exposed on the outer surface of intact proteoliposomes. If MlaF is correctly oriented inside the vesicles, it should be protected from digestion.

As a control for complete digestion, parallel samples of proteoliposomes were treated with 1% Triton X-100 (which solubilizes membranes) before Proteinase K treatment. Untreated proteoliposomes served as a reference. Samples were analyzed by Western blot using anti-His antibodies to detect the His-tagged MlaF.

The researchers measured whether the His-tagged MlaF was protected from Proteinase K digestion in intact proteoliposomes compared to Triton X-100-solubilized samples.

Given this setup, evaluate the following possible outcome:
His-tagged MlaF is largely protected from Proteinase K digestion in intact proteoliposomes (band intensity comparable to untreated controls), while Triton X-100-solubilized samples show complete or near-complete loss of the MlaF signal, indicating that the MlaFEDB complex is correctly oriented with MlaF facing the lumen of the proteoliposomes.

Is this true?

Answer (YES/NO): NO